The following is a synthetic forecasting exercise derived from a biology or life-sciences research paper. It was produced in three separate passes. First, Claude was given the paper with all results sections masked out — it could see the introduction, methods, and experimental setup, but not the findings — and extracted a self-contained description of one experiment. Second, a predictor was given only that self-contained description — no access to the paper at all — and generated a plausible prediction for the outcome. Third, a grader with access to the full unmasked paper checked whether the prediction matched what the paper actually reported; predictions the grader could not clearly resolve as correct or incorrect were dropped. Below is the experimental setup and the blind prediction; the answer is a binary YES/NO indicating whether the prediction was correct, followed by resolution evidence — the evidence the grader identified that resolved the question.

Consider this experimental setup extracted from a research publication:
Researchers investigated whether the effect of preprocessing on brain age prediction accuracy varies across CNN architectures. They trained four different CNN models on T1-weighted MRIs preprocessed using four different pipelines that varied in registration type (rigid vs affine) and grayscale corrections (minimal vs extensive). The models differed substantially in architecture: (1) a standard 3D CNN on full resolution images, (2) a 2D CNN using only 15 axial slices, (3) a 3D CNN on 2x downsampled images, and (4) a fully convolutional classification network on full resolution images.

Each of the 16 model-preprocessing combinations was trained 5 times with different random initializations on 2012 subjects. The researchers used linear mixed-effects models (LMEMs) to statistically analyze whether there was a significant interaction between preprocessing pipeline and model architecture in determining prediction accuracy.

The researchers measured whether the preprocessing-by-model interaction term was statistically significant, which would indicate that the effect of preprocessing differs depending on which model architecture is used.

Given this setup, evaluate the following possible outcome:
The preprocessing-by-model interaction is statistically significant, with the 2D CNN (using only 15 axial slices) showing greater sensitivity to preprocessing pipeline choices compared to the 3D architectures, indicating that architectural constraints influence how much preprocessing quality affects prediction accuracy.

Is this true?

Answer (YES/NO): NO